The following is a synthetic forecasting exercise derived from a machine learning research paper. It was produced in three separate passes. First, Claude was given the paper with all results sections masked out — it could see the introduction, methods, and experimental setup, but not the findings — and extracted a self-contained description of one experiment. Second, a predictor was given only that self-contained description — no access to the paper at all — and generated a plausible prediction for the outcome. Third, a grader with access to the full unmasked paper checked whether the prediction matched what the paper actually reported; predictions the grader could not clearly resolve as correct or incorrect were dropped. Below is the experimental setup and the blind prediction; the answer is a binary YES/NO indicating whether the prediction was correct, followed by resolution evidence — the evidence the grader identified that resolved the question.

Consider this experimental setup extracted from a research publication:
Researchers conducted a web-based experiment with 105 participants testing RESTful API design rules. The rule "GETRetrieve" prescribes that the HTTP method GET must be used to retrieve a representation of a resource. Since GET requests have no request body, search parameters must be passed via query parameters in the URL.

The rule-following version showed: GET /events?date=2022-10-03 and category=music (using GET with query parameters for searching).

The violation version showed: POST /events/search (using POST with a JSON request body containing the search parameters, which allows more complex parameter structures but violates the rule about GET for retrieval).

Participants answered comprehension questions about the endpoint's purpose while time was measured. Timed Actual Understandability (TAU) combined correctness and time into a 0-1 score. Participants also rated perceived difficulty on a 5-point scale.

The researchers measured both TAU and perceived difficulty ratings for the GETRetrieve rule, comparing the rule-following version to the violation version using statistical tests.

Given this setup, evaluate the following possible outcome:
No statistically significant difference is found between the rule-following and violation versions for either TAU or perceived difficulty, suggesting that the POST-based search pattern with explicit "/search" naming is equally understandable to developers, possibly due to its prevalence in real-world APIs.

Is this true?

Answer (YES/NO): NO